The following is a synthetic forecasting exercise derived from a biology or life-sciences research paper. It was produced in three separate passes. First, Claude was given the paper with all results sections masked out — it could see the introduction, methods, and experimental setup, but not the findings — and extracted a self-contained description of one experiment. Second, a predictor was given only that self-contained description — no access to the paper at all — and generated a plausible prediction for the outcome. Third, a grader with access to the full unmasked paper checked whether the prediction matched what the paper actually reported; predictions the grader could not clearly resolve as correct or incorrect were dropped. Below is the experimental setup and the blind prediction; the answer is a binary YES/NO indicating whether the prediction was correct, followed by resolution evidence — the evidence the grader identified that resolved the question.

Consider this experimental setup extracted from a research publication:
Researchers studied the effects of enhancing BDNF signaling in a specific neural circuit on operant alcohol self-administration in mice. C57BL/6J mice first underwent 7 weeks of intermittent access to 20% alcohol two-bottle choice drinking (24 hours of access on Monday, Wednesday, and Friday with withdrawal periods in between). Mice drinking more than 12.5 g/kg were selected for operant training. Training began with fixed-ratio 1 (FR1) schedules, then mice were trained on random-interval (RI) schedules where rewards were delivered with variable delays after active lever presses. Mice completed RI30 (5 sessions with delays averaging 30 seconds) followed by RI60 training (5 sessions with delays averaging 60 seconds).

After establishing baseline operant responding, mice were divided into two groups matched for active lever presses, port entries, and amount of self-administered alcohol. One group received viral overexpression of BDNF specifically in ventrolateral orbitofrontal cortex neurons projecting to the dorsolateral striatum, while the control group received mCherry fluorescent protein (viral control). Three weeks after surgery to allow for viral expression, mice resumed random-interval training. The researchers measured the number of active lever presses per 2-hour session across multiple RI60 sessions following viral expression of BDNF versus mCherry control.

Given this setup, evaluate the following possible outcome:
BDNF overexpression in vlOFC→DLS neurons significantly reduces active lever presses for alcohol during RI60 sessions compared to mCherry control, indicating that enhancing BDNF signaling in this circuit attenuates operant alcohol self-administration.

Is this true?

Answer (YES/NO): YES